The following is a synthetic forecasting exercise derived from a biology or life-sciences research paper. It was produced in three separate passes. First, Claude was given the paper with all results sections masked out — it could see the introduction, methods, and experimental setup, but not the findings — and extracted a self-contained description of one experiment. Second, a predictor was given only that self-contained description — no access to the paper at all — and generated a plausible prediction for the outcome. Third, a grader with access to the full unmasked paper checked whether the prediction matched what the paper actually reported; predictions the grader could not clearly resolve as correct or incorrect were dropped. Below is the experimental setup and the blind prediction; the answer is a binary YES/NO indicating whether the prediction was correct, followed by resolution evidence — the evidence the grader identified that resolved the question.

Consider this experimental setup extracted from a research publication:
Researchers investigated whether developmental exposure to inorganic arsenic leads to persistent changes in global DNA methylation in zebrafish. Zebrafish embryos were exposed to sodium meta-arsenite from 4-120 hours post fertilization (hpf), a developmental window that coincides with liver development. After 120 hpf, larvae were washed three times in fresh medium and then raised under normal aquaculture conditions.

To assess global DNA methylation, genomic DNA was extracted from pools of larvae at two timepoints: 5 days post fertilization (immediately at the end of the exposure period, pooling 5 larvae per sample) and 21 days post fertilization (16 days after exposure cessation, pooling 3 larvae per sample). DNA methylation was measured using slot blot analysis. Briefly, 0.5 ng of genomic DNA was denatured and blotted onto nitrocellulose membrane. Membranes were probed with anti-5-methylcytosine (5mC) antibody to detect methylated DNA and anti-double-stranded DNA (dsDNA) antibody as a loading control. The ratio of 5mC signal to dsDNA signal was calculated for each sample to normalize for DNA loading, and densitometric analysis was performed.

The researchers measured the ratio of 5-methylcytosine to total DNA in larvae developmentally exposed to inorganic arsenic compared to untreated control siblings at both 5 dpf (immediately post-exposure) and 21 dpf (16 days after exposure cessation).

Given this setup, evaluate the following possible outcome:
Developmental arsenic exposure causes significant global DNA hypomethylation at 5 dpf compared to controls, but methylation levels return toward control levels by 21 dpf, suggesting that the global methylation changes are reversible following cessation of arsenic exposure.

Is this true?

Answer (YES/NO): NO